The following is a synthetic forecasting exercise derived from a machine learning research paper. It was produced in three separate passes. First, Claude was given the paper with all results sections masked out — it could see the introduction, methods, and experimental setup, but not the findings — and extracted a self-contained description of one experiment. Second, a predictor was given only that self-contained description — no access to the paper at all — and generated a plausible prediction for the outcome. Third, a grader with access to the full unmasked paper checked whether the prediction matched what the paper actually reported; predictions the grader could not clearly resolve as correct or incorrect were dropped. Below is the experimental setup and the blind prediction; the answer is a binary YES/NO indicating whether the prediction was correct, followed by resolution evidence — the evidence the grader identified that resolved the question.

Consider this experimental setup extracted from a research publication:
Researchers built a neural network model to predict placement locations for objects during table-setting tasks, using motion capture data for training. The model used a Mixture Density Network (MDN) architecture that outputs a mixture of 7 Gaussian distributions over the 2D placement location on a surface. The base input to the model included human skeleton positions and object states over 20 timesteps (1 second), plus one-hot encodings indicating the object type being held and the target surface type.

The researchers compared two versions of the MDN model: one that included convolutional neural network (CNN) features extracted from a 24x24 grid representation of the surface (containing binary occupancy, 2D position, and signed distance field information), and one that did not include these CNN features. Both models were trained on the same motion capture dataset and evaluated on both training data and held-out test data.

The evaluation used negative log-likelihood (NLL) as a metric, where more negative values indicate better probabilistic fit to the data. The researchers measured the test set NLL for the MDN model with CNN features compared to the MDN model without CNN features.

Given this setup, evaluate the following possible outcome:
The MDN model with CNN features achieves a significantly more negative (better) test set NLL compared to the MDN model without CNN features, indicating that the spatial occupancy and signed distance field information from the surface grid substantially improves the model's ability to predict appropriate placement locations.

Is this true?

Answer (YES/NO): NO